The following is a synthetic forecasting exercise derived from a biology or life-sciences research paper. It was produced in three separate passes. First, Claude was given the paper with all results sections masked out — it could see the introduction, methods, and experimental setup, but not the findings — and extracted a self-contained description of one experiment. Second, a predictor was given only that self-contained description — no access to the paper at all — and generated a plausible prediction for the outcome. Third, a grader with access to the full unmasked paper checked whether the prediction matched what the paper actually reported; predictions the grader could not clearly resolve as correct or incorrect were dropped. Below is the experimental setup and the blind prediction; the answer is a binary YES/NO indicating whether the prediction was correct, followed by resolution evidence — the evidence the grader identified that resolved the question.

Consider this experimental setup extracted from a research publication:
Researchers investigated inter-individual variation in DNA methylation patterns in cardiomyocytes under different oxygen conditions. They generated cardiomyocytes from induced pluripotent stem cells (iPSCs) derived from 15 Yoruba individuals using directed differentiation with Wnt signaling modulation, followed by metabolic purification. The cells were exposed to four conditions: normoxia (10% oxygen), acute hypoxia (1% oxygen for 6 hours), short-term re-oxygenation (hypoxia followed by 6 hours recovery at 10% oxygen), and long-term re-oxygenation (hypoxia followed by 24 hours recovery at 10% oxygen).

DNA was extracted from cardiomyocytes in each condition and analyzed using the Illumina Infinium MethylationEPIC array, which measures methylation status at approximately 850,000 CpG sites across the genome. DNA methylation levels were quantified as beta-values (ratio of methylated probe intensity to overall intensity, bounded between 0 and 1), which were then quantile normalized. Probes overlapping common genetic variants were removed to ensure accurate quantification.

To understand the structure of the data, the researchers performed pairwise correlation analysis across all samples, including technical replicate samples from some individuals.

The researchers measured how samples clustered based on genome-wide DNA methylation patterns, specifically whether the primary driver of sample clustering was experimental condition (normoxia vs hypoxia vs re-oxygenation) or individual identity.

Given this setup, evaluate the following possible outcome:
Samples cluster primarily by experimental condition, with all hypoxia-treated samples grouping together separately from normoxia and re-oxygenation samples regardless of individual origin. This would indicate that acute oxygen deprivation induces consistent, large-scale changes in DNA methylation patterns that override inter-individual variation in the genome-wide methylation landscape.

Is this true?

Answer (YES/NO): NO